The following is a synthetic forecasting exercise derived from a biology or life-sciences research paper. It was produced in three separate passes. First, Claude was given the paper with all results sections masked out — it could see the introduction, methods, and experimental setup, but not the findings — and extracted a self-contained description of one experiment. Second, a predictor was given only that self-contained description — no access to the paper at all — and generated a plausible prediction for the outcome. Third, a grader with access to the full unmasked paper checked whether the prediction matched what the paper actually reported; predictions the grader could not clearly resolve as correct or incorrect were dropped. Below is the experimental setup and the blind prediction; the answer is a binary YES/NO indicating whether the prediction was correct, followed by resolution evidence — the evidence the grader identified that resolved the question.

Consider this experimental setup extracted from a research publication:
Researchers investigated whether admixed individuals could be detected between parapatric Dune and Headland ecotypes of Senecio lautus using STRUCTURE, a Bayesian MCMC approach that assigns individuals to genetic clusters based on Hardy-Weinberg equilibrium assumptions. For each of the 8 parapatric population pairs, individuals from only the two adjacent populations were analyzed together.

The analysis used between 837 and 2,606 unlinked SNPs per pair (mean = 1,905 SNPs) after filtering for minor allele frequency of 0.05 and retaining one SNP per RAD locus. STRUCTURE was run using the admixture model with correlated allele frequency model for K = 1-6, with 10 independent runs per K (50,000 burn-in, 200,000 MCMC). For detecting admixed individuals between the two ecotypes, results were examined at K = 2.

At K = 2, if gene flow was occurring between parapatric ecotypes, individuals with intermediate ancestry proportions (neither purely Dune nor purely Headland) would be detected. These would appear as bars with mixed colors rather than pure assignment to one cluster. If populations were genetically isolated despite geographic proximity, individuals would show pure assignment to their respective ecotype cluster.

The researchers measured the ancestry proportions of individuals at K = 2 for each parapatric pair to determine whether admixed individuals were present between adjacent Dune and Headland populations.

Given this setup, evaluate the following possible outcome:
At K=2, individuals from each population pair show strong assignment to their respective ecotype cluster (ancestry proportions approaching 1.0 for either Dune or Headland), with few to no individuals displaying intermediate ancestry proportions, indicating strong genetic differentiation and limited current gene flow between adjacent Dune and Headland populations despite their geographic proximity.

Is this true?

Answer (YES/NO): YES